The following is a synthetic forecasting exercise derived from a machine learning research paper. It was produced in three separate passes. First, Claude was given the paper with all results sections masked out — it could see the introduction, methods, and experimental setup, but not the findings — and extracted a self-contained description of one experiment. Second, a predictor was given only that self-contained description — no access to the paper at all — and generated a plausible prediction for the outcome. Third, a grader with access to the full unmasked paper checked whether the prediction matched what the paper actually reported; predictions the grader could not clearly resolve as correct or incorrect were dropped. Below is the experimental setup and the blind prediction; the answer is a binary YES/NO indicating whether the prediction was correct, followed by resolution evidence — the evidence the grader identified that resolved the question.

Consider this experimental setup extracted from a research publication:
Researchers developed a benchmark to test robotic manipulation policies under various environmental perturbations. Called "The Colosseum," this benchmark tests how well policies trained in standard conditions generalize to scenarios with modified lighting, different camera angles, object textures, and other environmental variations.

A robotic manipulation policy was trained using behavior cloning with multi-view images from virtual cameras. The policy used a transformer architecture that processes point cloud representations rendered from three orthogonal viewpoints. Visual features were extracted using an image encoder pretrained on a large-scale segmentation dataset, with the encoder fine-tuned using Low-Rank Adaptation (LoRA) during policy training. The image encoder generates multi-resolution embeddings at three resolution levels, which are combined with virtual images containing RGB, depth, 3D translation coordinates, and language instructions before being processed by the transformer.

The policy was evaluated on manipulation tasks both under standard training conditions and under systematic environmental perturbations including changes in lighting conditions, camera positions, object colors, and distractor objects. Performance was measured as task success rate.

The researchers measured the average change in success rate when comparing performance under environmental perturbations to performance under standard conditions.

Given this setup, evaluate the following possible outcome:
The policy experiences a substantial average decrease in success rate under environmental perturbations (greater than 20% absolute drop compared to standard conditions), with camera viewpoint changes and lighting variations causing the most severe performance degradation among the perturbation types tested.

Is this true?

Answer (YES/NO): NO